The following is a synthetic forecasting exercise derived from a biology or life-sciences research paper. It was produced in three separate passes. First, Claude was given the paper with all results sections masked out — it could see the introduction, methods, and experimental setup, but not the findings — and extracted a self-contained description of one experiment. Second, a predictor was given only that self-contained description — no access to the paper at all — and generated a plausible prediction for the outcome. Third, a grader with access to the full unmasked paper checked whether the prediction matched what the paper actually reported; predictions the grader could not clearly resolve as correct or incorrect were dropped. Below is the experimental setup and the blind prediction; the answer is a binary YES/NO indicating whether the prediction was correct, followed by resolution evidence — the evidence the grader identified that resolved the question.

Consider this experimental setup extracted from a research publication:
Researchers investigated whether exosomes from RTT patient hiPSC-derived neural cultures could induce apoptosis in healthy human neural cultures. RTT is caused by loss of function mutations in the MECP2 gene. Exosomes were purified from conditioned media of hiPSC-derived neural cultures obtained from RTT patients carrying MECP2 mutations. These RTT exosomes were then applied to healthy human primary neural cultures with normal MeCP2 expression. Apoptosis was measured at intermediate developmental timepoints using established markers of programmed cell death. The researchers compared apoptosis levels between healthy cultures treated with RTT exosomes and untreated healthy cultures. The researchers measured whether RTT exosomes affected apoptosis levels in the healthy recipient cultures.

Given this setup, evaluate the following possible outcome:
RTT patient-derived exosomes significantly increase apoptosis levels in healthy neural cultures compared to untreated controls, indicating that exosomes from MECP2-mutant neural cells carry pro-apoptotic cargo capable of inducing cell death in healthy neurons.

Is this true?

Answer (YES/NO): NO